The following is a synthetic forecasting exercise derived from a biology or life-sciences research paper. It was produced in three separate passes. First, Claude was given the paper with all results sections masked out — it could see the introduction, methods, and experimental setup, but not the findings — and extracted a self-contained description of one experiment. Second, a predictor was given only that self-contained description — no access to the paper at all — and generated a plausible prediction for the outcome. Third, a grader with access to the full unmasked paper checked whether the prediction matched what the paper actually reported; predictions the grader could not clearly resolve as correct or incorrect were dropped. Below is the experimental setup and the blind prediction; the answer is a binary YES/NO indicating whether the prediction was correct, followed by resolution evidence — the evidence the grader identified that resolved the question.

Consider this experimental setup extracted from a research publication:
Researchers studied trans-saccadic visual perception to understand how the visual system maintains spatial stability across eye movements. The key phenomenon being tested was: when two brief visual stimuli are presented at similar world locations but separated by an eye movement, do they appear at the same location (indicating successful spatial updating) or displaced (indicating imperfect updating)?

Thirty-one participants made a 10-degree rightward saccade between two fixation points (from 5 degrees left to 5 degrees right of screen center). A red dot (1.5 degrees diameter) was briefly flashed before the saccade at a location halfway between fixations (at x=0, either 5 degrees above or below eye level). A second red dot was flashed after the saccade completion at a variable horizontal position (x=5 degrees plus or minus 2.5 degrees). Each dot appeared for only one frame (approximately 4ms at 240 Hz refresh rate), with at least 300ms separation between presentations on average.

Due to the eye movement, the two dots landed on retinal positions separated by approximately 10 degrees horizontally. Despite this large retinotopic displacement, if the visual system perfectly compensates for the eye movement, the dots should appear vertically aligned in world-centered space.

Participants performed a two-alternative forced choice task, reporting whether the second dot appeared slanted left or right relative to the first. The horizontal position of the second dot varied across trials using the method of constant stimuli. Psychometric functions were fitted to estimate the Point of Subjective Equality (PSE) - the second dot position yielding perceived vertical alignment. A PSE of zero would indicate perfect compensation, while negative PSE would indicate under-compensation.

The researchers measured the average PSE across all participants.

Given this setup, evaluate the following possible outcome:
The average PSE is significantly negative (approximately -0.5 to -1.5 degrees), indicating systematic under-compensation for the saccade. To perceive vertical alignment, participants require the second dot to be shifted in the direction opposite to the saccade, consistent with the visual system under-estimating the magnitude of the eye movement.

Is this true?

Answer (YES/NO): NO